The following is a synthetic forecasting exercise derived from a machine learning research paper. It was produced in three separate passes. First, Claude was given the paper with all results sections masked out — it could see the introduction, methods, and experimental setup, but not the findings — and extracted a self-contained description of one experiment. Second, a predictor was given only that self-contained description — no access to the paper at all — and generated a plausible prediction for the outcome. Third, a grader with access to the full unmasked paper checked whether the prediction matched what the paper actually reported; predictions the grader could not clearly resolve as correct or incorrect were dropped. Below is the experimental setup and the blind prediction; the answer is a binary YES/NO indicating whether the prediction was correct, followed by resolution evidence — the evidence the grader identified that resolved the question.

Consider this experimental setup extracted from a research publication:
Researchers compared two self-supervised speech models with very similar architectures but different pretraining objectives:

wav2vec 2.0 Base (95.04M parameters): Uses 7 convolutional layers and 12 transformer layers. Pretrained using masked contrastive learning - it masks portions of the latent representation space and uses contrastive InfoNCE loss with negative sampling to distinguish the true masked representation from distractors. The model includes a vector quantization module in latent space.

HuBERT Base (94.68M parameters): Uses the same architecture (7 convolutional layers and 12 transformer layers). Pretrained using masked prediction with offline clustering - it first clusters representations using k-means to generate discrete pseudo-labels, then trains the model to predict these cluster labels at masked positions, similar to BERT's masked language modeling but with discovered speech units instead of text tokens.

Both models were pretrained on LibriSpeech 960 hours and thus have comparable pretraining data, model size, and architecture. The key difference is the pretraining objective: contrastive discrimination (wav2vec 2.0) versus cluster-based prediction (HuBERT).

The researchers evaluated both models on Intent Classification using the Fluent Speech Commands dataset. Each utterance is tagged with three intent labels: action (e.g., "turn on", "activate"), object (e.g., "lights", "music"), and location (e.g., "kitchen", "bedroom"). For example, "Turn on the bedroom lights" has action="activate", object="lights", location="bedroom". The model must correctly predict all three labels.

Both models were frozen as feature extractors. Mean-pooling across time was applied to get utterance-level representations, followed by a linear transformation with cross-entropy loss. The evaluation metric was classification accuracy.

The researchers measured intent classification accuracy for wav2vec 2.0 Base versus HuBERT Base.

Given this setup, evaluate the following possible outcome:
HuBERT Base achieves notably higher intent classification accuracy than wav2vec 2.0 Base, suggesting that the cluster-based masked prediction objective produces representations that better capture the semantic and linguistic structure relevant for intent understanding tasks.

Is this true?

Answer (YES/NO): YES